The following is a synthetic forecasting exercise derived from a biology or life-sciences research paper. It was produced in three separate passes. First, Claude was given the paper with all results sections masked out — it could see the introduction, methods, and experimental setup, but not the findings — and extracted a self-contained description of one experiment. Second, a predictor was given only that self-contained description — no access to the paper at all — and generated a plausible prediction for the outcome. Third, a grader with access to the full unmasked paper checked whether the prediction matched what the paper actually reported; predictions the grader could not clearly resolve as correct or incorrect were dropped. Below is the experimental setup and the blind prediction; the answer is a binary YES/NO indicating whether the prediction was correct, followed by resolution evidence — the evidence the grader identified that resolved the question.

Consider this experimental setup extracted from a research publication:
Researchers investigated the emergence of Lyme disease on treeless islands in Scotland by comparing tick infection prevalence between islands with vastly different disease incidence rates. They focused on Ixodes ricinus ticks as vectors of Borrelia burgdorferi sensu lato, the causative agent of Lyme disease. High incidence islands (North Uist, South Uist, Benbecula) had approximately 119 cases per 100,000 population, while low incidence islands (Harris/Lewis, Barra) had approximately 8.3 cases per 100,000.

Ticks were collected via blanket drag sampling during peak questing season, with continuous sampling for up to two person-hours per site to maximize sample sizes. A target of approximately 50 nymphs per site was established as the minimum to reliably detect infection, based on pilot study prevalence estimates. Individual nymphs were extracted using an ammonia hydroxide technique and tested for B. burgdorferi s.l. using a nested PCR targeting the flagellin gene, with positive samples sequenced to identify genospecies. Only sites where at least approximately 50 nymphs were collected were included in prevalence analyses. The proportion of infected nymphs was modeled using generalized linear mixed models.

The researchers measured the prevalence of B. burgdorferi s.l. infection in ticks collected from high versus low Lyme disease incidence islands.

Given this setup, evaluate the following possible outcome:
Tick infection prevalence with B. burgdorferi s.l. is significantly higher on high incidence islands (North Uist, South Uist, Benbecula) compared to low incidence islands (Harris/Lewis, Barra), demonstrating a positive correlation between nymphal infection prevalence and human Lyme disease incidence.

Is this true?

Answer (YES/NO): YES